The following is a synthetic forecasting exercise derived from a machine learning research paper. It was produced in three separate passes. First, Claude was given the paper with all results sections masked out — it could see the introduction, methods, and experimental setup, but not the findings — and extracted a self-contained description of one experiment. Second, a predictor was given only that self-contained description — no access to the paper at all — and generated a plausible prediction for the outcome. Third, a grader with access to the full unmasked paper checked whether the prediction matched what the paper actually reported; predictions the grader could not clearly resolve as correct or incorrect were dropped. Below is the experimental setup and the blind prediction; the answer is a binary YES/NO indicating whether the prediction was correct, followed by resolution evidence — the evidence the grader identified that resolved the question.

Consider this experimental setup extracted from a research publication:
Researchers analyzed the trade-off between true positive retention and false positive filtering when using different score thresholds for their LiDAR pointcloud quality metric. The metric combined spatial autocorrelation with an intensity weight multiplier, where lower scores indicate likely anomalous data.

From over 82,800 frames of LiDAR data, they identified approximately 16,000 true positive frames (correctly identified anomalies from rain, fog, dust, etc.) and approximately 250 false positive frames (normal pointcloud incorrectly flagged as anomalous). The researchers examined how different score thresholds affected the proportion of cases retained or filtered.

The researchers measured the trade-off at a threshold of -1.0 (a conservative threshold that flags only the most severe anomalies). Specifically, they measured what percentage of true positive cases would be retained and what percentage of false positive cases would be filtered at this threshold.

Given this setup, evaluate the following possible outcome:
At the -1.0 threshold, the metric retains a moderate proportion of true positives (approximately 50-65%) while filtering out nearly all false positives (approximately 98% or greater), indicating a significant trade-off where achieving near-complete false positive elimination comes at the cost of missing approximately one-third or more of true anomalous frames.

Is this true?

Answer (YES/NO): NO